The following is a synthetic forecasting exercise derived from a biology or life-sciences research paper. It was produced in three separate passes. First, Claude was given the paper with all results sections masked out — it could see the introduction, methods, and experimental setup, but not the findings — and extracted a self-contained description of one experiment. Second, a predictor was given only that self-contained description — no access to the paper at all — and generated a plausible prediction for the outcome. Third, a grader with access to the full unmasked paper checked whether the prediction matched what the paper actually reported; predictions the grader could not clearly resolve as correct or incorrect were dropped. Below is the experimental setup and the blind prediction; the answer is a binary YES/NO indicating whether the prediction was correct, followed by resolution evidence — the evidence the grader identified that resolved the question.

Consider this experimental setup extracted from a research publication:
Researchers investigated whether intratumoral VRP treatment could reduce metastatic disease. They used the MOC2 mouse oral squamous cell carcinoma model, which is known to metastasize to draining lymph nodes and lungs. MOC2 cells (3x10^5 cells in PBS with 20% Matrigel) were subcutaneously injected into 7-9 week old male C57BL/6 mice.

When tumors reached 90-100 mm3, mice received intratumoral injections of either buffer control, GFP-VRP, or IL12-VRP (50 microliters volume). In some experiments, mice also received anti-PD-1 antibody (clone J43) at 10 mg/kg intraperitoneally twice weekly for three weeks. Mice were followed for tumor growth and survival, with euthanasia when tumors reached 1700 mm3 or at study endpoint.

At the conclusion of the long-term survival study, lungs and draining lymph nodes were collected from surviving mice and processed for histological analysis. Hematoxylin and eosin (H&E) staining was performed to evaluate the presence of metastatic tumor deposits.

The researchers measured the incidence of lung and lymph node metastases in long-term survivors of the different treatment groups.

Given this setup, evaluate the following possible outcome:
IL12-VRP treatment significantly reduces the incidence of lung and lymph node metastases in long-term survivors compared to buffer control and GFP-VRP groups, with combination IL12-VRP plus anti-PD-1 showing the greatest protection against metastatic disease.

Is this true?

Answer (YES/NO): NO